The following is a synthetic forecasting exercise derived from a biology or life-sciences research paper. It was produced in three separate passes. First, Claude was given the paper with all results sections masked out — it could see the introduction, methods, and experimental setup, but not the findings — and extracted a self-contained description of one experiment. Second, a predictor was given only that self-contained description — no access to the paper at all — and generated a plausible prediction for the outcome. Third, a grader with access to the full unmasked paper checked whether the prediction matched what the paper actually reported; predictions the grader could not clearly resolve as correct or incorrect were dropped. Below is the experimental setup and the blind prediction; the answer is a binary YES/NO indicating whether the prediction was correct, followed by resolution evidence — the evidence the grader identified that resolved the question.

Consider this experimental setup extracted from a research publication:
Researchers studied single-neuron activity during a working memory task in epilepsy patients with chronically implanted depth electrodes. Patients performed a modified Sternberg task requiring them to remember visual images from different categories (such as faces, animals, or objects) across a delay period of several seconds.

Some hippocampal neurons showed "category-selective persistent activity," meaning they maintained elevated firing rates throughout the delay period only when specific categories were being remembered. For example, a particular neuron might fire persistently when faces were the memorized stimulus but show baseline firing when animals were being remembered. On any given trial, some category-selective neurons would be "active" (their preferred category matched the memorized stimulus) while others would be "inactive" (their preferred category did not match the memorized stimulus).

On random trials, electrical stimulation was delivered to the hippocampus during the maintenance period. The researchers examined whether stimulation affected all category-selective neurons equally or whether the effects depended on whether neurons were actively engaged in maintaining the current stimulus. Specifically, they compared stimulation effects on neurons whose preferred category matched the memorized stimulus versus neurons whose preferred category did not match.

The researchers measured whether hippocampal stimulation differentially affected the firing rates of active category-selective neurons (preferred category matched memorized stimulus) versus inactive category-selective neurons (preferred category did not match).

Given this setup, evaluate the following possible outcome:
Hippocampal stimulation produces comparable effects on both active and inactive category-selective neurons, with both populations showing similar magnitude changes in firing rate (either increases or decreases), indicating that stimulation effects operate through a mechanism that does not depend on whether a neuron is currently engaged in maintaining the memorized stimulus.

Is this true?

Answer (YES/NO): NO